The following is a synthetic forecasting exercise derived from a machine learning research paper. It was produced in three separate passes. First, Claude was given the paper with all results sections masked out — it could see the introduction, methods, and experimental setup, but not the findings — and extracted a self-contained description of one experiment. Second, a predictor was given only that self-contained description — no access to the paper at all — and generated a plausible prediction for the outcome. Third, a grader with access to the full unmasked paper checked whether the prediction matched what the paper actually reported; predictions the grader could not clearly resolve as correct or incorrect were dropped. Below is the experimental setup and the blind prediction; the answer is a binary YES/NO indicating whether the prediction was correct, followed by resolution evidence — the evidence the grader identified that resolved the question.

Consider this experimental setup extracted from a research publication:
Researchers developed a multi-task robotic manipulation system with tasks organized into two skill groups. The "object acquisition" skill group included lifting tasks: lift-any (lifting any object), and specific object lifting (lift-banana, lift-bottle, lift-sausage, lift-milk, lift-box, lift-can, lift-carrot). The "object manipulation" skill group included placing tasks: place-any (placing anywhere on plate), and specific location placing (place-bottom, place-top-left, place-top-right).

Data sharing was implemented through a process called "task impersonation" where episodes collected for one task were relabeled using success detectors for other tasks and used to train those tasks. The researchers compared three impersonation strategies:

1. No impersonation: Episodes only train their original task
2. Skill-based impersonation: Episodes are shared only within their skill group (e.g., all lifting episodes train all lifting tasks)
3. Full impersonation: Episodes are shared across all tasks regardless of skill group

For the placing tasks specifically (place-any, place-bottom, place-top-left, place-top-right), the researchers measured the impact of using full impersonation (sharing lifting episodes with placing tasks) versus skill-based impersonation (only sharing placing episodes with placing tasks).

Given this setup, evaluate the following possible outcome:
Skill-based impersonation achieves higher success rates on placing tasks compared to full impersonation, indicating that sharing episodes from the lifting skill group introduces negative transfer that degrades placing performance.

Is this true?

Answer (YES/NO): YES